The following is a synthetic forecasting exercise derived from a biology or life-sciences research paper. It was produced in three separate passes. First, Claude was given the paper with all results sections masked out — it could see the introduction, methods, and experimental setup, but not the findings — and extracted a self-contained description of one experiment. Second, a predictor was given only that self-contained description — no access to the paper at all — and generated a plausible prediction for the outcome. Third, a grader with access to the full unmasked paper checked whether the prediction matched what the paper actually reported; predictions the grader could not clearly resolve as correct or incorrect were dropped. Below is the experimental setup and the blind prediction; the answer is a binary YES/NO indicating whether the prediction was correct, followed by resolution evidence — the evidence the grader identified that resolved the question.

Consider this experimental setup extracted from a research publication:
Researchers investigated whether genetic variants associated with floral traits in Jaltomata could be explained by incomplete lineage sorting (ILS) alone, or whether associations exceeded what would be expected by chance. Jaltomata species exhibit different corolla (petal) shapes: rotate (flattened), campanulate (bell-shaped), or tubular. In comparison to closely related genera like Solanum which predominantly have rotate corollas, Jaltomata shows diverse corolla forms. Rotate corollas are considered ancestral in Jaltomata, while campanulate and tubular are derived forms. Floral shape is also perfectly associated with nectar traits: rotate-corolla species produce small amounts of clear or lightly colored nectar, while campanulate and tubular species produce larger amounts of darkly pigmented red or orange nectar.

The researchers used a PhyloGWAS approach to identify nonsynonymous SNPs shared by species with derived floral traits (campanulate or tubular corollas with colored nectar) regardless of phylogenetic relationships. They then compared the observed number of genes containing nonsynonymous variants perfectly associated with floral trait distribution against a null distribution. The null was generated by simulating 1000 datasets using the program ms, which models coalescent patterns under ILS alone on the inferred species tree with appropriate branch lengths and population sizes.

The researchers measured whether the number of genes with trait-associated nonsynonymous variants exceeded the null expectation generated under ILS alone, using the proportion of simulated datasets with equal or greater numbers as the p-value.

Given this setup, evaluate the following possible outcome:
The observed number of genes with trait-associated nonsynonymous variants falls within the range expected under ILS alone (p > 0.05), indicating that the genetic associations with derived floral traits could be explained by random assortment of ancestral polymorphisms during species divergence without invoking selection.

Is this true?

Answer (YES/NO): NO